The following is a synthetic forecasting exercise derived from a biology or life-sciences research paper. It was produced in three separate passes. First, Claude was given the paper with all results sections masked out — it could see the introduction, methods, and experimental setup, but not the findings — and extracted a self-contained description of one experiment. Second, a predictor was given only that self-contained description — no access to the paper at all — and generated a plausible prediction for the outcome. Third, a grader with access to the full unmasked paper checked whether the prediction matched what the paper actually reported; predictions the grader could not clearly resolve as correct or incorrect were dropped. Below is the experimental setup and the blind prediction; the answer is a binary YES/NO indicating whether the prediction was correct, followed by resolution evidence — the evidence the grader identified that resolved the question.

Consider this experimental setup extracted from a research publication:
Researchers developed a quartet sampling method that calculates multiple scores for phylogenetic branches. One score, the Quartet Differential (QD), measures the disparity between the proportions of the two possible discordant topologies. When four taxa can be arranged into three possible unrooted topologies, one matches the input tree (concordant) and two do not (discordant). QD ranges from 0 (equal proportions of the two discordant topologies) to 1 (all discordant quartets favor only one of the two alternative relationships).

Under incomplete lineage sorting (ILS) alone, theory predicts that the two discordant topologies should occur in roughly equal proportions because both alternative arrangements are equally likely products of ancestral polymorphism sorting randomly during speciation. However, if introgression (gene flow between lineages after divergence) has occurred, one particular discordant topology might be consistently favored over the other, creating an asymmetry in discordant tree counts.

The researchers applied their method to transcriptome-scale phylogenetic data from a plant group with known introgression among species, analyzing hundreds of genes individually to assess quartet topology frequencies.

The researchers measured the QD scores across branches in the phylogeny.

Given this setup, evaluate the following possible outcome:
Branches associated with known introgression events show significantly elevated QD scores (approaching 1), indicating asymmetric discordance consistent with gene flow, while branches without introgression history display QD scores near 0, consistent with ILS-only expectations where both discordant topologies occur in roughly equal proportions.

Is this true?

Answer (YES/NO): YES